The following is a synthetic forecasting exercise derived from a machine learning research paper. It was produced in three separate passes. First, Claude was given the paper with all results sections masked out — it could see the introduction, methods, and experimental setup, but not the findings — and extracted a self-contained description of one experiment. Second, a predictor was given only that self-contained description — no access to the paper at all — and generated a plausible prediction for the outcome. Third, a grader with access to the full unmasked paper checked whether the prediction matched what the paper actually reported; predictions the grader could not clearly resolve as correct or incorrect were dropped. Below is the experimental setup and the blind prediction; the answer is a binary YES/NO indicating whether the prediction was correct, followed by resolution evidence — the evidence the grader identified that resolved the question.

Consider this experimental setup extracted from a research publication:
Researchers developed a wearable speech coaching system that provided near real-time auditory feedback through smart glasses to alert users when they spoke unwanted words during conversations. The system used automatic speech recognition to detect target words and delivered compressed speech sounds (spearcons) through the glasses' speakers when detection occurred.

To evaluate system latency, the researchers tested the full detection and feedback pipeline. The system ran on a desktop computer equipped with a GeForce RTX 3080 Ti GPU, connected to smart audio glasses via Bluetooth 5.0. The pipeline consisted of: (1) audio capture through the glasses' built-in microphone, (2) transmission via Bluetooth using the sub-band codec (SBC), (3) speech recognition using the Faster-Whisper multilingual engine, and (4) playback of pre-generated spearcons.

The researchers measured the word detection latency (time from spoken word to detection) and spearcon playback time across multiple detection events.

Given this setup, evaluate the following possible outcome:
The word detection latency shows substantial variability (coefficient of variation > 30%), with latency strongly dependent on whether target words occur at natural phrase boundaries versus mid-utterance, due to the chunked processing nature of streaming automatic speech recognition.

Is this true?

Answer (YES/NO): NO